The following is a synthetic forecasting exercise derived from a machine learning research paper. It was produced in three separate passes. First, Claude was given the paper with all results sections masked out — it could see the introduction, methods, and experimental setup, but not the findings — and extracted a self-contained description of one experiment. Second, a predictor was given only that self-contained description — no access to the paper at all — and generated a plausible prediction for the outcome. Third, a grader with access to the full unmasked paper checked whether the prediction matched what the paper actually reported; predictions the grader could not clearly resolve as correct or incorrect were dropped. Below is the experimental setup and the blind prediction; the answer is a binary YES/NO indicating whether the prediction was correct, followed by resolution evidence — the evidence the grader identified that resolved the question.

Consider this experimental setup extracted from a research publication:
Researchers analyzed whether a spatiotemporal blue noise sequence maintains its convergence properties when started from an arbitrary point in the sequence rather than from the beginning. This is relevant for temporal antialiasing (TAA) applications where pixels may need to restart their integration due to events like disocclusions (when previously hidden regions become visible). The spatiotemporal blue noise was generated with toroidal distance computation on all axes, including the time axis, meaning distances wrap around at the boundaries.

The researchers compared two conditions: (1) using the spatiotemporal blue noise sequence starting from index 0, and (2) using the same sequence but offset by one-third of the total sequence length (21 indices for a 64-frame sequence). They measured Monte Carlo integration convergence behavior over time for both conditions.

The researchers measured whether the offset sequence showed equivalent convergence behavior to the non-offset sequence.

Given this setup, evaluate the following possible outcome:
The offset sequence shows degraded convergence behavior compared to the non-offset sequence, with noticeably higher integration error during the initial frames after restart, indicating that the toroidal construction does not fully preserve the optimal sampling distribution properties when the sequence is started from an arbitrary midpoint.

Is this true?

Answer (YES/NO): NO